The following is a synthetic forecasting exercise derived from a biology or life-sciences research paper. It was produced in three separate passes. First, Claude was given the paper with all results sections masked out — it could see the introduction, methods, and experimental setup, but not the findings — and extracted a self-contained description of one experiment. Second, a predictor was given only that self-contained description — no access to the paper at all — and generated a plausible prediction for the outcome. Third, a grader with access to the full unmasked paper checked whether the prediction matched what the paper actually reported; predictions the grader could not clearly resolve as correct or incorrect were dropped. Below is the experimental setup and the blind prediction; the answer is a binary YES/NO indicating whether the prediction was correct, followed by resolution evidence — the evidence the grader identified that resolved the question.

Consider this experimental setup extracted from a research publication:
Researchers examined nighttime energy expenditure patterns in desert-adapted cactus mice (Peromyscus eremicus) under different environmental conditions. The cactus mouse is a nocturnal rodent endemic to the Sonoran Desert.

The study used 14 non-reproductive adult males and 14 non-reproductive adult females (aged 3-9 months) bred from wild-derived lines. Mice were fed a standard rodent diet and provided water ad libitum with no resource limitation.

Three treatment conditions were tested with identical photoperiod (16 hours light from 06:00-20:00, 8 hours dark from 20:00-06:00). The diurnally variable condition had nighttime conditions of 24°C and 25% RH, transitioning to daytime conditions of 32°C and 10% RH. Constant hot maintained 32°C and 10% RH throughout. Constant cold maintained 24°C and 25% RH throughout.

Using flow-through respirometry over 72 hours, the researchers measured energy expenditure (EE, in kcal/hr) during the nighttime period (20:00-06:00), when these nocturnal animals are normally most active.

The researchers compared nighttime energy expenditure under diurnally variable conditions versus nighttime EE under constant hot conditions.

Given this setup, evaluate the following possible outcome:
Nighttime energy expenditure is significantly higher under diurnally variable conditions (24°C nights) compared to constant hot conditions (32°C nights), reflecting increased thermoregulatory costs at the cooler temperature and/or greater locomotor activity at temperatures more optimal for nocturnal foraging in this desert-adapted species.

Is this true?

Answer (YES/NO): YES